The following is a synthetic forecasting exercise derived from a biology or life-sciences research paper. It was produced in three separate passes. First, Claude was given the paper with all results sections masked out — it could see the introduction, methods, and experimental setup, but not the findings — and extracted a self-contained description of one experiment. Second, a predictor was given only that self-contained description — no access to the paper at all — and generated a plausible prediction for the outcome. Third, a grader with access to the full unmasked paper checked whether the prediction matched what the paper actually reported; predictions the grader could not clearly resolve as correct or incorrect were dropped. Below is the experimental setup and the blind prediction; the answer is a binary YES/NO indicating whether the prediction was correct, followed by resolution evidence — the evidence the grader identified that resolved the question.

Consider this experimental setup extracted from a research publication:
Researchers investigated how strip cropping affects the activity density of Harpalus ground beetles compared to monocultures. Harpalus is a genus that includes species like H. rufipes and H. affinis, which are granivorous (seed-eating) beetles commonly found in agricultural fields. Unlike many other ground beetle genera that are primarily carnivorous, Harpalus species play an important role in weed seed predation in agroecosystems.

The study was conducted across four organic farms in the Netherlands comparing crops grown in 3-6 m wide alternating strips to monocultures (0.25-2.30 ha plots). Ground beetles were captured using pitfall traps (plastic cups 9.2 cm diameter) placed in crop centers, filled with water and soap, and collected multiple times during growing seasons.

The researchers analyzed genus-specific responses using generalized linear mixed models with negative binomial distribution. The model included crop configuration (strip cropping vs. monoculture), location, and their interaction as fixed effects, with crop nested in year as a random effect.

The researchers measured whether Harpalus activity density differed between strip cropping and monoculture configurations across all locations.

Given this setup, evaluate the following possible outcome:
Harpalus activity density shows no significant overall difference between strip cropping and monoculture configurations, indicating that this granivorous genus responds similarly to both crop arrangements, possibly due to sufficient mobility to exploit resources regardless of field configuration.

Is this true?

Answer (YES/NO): NO